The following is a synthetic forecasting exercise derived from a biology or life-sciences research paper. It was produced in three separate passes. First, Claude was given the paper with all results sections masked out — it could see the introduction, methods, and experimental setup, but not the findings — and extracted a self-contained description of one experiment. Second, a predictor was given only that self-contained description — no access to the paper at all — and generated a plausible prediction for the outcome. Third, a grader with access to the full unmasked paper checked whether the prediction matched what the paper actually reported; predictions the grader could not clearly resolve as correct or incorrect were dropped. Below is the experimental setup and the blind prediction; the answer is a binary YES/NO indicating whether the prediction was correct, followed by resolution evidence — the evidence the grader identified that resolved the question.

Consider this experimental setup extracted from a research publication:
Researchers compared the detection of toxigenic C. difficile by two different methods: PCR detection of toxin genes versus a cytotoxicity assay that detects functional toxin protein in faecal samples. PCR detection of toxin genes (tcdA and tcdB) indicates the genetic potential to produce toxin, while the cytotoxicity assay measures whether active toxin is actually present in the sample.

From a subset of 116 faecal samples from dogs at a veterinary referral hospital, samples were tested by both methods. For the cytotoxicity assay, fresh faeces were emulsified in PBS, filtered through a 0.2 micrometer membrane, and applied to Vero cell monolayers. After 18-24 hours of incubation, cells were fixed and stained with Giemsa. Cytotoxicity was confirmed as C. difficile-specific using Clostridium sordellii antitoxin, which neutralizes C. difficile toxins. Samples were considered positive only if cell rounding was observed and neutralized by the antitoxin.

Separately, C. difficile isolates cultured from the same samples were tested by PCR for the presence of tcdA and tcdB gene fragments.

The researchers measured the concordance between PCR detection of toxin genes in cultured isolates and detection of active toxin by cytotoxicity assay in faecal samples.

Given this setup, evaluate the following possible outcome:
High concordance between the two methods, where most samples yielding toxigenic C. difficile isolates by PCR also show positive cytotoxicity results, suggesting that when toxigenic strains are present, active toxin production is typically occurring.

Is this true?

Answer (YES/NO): NO